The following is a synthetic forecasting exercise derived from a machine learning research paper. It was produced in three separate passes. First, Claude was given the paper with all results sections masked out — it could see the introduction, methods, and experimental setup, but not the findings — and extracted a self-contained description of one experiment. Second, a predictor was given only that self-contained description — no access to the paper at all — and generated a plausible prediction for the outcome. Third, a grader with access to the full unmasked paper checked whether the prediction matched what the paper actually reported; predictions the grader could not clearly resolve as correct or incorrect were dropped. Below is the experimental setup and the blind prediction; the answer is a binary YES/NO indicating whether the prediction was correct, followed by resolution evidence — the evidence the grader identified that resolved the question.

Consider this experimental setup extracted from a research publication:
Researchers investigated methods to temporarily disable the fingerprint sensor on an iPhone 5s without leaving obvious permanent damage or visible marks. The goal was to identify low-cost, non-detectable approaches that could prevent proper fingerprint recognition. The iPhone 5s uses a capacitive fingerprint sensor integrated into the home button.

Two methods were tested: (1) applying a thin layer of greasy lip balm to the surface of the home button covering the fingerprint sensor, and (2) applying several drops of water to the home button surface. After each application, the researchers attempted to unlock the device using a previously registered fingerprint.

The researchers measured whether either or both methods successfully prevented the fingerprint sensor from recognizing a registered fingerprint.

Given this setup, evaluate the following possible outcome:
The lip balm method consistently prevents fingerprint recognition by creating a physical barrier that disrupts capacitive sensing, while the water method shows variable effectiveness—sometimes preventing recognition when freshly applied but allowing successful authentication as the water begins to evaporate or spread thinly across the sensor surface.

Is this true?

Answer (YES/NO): NO